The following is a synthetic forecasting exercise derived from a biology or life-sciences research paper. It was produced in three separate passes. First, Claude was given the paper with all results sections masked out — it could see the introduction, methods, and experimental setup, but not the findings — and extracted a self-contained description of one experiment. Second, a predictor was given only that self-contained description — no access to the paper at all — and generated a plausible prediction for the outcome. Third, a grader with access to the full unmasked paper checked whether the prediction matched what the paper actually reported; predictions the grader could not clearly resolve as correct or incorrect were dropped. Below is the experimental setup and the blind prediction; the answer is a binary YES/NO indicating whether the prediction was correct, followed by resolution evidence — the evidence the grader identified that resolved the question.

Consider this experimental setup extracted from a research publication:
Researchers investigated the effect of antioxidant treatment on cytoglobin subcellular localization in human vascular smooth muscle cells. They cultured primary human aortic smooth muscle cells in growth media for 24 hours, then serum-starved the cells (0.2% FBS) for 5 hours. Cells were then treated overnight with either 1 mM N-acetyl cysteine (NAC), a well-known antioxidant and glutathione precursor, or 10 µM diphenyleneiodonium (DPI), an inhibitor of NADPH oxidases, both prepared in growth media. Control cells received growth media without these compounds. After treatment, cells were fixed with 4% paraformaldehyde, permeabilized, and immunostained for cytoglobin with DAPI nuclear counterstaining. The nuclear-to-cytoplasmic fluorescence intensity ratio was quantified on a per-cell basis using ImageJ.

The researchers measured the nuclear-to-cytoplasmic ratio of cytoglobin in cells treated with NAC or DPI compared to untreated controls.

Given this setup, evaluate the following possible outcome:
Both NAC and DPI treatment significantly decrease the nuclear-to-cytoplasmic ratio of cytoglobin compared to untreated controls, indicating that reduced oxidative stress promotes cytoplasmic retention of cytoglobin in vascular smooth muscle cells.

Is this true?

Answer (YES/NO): YES